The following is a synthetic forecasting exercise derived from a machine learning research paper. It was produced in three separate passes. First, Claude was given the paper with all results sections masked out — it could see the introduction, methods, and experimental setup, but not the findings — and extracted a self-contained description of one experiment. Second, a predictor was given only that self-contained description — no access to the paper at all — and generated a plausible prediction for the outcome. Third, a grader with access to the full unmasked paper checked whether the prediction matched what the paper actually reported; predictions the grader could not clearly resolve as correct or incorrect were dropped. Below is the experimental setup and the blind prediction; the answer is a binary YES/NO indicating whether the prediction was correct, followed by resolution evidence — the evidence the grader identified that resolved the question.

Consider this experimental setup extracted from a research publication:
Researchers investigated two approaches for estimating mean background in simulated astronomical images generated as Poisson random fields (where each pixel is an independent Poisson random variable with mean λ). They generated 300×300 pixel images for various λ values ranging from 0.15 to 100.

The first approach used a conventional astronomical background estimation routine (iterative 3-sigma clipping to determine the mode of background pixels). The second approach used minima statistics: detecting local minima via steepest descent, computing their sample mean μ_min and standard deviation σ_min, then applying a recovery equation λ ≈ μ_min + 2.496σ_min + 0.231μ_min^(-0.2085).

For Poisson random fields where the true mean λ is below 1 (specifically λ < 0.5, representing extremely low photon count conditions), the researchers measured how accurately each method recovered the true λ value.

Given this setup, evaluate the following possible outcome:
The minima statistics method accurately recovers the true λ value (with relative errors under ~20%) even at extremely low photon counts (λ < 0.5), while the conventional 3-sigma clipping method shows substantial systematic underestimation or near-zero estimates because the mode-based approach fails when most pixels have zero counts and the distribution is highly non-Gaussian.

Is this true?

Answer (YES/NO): NO